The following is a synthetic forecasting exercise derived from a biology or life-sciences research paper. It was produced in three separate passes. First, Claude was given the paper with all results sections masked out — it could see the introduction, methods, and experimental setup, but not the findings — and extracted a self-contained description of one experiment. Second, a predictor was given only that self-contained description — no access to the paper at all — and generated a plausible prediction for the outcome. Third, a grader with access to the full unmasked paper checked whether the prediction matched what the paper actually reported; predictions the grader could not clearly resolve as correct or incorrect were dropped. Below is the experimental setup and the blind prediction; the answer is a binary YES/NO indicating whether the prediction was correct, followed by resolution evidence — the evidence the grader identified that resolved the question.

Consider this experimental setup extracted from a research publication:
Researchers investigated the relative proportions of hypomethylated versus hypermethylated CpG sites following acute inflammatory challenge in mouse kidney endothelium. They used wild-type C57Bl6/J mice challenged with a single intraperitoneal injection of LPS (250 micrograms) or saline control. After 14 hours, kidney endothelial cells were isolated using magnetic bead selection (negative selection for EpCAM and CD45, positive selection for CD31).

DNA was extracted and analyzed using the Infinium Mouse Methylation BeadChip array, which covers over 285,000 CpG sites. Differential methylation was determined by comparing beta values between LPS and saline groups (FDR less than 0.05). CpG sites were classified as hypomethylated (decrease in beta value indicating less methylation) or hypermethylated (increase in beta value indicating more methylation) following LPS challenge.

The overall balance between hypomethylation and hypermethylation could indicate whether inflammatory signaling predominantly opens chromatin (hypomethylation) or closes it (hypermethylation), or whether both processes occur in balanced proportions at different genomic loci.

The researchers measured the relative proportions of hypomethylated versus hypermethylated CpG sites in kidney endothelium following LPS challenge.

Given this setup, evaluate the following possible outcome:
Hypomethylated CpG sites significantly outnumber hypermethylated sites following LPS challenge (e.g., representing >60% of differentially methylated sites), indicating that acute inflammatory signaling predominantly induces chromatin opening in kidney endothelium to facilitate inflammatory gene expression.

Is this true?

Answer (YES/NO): NO